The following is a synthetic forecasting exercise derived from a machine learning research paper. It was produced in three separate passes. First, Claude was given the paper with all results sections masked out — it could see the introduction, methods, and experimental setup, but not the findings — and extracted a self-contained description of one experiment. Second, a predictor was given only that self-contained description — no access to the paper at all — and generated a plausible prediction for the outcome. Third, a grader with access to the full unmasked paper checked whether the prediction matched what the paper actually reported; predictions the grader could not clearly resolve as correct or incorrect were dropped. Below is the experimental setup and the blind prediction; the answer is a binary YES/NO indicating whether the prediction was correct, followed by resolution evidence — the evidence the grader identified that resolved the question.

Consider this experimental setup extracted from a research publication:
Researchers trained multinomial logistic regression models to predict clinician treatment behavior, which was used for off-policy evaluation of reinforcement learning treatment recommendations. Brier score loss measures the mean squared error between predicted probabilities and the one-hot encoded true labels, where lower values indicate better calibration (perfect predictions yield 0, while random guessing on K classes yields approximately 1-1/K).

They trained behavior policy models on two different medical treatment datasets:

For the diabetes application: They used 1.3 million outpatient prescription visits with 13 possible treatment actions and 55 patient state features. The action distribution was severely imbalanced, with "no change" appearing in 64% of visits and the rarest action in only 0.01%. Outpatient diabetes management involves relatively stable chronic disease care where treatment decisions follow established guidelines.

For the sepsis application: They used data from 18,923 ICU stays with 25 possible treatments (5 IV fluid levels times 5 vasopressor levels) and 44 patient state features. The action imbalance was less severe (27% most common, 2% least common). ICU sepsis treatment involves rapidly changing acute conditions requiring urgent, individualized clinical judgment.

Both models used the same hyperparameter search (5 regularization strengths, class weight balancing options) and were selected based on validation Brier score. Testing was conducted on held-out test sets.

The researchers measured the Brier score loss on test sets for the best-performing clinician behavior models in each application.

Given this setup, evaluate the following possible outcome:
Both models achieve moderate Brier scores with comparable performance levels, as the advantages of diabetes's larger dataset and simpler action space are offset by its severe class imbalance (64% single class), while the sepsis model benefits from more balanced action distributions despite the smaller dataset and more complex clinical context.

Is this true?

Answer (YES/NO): NO